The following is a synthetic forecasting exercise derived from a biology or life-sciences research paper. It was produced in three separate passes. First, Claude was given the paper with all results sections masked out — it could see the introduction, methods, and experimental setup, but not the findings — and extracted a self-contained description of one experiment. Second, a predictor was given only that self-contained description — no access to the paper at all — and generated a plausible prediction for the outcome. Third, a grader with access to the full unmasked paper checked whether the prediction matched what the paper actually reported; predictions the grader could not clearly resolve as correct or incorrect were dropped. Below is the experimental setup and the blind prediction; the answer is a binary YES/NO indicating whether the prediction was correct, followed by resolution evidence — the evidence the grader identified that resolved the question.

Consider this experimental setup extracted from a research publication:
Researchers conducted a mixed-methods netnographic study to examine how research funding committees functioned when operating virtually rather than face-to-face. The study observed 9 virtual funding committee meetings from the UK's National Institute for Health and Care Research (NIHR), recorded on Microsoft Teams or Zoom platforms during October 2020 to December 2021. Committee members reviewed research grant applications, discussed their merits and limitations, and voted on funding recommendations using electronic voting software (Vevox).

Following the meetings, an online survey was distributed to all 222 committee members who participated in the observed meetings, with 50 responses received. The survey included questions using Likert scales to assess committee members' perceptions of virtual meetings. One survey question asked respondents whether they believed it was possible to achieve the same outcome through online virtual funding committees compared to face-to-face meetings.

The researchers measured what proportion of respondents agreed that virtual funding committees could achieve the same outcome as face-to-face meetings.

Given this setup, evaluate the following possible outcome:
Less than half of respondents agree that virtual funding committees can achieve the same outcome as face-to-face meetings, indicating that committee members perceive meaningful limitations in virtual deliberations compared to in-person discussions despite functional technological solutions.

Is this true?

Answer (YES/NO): NO